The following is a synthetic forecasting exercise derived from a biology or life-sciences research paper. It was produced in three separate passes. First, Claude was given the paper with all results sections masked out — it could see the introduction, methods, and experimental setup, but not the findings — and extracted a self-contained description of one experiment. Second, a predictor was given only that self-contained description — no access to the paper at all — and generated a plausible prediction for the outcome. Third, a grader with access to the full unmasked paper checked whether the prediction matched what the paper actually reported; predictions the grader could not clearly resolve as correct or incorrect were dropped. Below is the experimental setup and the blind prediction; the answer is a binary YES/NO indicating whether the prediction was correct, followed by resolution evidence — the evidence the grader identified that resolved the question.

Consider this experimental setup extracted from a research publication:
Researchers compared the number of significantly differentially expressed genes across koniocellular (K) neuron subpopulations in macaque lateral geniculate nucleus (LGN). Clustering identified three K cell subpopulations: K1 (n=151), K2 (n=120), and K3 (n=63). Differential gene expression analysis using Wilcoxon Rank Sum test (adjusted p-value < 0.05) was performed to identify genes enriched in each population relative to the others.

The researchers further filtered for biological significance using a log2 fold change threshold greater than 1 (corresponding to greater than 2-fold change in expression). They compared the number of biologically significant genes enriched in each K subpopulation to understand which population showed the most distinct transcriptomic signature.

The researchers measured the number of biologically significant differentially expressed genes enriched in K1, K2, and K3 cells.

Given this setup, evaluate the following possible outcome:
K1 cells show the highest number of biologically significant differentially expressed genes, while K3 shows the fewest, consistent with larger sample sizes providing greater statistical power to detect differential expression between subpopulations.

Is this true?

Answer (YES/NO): NO